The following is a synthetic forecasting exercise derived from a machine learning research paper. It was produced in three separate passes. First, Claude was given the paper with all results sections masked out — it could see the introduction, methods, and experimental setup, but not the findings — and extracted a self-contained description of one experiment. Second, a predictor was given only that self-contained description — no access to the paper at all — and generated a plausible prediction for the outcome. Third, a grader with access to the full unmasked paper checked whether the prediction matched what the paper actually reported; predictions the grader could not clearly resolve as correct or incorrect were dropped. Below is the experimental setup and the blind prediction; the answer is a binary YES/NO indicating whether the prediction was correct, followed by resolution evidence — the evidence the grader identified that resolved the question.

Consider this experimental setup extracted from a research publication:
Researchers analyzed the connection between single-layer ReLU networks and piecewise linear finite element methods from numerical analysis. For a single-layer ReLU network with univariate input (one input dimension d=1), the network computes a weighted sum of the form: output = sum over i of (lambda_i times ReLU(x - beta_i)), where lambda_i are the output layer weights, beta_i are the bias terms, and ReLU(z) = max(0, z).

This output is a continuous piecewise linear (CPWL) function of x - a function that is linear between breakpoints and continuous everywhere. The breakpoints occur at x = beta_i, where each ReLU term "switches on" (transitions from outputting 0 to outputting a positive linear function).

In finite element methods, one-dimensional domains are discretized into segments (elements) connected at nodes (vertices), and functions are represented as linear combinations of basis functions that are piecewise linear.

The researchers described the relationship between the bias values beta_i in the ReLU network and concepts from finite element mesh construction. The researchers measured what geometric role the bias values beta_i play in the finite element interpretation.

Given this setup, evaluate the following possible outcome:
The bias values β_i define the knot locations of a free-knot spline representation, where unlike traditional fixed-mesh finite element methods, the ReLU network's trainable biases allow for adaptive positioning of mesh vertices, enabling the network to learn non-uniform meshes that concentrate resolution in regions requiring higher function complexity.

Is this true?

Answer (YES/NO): NO